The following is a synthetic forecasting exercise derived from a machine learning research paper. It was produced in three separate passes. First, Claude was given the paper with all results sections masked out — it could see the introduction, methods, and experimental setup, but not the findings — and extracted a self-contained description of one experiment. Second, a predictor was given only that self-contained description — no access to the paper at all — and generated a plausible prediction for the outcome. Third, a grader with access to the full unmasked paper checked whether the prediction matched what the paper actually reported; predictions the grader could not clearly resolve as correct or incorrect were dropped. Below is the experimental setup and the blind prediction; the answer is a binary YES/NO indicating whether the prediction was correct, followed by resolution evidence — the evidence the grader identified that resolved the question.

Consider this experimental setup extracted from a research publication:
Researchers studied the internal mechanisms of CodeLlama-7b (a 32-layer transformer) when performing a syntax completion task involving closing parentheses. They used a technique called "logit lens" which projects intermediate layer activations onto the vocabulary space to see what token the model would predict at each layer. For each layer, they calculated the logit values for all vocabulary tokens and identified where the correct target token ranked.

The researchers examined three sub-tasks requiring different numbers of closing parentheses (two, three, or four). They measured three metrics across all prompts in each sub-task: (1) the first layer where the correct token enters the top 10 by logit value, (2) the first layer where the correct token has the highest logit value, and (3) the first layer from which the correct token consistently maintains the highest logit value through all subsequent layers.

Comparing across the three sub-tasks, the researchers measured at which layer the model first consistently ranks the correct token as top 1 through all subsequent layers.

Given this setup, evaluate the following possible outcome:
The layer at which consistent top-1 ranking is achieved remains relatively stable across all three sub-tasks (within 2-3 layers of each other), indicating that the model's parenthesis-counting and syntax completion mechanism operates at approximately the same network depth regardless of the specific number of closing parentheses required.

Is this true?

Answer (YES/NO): NO